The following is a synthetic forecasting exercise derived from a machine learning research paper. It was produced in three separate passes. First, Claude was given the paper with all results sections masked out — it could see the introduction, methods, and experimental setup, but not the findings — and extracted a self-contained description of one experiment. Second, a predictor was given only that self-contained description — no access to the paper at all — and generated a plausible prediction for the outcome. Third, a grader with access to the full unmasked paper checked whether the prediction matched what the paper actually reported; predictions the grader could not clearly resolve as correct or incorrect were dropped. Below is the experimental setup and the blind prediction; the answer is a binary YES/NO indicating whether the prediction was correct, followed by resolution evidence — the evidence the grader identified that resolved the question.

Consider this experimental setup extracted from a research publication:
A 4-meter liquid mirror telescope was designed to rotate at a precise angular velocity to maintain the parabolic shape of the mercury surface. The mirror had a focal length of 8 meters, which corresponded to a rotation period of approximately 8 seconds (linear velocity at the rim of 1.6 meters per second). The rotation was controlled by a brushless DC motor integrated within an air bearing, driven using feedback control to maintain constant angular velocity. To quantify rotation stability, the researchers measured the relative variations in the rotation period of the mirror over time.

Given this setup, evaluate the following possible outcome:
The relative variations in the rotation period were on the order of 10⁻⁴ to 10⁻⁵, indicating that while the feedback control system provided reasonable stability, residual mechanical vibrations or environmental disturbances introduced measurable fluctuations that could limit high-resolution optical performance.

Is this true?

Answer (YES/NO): NO